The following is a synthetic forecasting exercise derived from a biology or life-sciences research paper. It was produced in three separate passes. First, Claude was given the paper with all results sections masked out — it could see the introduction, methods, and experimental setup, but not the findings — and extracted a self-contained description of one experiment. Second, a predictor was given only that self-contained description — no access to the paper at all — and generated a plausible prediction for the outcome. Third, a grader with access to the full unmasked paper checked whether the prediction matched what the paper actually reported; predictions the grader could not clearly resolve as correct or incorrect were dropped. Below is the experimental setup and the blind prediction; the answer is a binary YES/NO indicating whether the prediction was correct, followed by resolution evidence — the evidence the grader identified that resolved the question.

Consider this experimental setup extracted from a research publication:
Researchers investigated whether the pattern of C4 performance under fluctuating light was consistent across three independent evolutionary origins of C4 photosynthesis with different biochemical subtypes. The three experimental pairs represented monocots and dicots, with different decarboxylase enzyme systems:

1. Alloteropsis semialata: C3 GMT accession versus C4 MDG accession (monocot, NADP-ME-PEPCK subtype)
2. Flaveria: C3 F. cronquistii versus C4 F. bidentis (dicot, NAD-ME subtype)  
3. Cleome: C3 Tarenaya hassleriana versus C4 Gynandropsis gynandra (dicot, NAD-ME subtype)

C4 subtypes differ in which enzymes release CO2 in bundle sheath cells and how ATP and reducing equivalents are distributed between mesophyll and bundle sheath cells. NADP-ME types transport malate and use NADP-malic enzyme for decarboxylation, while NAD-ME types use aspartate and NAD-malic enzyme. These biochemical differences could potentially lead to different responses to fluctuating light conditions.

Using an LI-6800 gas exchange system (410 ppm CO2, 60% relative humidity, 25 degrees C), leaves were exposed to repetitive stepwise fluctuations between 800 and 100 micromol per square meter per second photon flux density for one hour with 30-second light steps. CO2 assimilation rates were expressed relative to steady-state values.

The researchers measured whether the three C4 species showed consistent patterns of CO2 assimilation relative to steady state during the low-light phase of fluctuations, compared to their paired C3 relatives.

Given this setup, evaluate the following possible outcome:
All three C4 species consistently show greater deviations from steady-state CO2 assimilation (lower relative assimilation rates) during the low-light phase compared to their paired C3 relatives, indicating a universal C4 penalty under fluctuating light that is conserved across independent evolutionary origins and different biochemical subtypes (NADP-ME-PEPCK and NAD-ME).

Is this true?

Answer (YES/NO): NO